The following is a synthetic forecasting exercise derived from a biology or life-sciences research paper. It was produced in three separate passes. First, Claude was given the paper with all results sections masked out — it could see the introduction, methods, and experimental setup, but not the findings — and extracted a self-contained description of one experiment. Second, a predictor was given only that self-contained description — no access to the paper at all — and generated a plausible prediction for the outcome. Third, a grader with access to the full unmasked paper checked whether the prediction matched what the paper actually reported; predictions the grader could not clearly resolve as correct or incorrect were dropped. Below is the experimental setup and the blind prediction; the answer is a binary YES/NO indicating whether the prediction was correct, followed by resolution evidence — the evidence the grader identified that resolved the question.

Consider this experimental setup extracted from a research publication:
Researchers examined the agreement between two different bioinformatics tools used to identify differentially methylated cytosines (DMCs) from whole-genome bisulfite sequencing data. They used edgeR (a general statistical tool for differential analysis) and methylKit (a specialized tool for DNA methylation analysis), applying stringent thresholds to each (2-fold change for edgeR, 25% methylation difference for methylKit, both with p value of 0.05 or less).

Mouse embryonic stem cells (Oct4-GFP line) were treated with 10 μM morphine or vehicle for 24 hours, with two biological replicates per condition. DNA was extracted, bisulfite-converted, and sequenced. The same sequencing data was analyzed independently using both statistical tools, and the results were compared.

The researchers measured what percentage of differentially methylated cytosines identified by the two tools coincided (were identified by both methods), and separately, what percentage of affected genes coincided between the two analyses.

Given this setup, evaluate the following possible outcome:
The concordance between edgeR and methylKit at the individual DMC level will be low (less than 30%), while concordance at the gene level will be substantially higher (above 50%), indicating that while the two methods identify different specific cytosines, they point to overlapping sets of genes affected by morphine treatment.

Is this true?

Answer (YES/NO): NO